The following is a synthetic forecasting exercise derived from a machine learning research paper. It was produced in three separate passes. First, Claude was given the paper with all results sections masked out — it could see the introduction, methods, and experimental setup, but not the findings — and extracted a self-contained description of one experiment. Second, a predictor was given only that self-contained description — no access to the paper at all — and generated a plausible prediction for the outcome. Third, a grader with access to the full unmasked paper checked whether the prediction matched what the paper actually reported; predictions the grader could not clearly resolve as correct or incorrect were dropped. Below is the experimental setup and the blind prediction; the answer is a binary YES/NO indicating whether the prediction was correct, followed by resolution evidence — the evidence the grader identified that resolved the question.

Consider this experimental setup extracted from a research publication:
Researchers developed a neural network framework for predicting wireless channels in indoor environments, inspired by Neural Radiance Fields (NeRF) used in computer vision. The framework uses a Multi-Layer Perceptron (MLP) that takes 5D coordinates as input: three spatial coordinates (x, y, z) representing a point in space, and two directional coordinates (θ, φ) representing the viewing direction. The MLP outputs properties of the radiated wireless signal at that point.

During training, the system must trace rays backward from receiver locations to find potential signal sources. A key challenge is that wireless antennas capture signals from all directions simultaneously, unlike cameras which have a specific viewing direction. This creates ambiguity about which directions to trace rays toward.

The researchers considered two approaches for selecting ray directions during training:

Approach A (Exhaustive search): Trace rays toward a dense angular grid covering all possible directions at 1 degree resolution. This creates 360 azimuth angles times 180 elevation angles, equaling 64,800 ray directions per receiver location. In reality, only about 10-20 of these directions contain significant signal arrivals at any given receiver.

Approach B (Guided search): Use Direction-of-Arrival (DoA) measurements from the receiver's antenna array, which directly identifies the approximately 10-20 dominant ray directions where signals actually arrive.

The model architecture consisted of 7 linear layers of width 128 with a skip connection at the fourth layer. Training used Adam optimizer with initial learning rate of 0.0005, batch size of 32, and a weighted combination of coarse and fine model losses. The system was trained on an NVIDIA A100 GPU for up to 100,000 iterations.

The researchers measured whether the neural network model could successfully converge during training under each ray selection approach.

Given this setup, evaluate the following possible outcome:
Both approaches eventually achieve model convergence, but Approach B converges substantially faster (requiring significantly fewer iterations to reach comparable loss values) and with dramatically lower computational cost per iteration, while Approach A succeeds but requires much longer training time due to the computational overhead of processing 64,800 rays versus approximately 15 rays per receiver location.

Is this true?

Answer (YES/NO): NO